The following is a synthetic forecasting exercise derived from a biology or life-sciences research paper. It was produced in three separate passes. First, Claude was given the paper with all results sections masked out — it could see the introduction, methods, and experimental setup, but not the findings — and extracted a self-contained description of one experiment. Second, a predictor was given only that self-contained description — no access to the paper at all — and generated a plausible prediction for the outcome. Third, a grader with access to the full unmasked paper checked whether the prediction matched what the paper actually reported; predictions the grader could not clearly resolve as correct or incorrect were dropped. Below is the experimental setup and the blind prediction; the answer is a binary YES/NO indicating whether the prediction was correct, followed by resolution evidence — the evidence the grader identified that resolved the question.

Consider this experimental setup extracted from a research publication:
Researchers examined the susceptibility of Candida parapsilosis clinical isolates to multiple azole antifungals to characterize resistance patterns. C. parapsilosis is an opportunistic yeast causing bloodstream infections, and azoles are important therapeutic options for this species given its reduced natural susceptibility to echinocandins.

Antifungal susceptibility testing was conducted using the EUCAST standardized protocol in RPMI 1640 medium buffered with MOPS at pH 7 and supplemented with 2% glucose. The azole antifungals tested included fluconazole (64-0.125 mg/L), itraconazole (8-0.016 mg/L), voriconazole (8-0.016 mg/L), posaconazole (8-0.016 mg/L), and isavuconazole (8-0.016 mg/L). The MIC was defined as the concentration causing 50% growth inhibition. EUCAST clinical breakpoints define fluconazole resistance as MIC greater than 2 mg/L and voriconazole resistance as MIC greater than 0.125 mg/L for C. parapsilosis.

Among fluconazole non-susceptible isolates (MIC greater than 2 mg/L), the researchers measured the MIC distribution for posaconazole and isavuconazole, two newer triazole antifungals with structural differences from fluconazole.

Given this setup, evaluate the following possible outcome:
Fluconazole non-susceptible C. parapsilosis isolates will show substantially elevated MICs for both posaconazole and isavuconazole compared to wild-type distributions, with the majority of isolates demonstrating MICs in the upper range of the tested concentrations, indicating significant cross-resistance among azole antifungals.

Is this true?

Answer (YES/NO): NO